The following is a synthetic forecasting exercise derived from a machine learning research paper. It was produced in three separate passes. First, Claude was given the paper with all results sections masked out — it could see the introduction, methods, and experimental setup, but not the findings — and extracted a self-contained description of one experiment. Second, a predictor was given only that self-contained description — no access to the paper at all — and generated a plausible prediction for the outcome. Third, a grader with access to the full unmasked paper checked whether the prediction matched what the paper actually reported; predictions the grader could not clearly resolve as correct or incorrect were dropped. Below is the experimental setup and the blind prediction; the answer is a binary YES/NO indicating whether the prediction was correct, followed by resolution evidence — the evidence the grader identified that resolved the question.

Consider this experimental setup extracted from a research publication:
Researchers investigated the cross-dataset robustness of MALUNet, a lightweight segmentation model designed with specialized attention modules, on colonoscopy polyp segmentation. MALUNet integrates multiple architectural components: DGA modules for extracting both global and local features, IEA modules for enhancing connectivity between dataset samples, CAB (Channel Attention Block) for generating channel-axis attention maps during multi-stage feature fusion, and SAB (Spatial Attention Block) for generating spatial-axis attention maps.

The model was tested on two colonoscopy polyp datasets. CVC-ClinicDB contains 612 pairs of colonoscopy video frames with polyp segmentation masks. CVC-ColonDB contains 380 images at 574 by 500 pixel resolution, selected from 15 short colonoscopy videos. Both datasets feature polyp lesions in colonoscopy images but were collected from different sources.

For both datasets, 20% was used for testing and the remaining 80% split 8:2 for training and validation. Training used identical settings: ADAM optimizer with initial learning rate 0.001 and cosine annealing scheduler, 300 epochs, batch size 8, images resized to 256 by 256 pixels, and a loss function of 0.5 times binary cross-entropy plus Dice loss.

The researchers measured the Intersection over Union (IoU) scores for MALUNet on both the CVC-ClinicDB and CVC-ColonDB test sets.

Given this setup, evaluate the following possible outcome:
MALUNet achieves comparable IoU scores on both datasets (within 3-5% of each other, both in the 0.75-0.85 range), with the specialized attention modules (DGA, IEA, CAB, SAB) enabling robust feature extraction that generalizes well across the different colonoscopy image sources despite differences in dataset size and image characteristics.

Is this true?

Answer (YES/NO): NO